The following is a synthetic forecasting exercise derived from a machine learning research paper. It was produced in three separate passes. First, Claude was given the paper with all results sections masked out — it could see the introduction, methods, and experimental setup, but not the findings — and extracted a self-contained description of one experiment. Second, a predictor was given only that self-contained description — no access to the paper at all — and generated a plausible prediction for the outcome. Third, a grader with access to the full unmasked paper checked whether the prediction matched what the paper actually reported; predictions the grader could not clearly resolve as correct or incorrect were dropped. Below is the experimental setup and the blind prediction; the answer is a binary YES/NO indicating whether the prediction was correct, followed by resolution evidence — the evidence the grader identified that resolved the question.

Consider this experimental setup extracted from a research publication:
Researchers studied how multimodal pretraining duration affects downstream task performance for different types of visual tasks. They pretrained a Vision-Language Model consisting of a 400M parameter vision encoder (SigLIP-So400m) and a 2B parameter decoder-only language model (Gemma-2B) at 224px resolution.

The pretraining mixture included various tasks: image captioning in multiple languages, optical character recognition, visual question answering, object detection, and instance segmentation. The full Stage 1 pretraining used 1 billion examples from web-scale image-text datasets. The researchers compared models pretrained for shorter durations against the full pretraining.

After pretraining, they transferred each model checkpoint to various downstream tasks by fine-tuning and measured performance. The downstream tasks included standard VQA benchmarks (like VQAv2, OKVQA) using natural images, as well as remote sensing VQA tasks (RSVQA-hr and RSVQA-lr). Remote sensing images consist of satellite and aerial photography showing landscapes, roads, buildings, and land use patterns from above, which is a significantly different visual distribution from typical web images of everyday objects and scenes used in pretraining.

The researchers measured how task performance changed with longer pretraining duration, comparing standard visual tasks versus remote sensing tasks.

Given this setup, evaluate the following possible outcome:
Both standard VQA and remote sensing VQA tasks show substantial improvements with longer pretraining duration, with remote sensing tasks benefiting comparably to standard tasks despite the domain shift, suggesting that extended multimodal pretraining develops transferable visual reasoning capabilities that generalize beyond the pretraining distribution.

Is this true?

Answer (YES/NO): NO